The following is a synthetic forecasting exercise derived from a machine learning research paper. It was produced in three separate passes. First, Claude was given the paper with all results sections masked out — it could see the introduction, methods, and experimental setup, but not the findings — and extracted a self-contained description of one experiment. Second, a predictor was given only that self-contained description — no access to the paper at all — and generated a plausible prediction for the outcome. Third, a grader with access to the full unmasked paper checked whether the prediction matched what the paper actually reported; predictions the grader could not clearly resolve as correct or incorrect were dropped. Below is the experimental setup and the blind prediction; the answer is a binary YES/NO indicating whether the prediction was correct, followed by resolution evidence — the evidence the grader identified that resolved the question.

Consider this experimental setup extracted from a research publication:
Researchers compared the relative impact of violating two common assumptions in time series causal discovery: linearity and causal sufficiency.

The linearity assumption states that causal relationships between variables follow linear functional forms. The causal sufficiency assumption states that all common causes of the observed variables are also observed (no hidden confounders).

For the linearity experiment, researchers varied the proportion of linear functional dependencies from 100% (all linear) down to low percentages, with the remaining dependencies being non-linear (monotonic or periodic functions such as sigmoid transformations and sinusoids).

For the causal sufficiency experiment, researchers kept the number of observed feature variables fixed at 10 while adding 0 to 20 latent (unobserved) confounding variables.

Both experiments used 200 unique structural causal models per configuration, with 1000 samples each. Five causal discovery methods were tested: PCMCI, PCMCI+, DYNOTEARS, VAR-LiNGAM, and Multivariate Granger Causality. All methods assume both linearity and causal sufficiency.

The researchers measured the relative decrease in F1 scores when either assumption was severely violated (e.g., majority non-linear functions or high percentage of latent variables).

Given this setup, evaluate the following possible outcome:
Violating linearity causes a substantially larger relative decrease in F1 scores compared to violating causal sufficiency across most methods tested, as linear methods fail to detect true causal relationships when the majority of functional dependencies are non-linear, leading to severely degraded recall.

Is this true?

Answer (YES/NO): YES